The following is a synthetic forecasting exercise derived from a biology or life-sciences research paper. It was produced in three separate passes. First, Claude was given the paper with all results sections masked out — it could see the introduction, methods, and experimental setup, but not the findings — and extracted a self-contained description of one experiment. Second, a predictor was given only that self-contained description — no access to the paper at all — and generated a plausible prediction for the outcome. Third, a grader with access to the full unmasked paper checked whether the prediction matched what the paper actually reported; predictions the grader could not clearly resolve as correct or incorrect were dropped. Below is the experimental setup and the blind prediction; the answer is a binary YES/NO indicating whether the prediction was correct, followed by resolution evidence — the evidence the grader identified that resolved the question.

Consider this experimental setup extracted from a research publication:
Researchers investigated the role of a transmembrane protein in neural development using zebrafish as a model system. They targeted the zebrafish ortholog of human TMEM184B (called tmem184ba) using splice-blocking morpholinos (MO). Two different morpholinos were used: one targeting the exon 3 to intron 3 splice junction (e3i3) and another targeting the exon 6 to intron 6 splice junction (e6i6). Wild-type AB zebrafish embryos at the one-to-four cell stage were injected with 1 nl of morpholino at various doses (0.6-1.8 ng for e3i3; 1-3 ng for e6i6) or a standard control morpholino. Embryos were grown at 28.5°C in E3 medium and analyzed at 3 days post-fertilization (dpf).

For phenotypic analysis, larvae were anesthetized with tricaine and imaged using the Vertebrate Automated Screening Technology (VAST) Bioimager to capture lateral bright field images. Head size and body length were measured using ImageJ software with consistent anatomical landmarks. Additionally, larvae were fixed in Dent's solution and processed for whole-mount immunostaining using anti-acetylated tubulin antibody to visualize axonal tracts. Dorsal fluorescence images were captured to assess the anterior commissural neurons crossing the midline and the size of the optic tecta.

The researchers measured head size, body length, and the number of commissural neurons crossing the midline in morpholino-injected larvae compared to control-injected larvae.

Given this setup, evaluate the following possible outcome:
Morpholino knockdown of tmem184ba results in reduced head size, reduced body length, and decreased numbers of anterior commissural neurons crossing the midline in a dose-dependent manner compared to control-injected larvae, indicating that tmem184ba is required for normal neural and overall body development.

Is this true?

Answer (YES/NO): YES